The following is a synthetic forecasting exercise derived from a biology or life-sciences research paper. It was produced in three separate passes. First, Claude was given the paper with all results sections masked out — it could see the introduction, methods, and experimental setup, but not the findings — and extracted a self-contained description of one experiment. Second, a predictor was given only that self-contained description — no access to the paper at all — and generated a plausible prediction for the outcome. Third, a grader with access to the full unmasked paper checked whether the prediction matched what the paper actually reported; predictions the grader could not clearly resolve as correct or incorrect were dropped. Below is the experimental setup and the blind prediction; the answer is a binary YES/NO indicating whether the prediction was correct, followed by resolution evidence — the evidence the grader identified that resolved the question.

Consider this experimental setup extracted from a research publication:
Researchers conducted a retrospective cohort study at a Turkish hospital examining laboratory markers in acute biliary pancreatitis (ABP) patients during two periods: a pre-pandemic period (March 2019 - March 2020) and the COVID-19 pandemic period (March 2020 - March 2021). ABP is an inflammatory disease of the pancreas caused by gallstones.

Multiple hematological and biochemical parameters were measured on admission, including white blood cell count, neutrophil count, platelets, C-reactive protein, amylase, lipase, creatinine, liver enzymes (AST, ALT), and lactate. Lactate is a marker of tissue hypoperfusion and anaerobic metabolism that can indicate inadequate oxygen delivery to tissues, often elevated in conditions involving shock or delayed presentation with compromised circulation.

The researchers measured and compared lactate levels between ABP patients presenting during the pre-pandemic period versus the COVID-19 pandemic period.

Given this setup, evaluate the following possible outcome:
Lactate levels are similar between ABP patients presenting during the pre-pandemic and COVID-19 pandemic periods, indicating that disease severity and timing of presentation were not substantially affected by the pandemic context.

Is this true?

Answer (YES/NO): NO